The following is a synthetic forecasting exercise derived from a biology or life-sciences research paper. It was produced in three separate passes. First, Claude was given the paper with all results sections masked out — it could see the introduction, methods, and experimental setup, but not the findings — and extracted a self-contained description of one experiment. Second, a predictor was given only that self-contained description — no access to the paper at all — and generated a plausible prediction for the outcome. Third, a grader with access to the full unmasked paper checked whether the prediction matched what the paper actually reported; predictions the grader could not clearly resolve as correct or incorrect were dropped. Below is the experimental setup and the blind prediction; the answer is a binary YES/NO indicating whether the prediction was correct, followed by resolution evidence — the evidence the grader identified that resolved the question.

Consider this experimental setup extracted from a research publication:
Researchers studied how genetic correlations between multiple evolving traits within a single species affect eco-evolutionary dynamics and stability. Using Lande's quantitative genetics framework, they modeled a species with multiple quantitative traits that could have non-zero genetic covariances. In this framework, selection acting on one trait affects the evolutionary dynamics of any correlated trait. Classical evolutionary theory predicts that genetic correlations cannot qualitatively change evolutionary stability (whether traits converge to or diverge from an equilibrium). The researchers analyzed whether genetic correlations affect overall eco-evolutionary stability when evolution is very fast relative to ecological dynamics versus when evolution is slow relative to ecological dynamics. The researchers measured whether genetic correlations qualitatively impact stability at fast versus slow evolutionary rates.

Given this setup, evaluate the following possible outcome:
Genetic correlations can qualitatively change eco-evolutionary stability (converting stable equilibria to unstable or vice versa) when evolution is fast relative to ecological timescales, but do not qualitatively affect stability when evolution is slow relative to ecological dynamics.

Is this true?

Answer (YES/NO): NO